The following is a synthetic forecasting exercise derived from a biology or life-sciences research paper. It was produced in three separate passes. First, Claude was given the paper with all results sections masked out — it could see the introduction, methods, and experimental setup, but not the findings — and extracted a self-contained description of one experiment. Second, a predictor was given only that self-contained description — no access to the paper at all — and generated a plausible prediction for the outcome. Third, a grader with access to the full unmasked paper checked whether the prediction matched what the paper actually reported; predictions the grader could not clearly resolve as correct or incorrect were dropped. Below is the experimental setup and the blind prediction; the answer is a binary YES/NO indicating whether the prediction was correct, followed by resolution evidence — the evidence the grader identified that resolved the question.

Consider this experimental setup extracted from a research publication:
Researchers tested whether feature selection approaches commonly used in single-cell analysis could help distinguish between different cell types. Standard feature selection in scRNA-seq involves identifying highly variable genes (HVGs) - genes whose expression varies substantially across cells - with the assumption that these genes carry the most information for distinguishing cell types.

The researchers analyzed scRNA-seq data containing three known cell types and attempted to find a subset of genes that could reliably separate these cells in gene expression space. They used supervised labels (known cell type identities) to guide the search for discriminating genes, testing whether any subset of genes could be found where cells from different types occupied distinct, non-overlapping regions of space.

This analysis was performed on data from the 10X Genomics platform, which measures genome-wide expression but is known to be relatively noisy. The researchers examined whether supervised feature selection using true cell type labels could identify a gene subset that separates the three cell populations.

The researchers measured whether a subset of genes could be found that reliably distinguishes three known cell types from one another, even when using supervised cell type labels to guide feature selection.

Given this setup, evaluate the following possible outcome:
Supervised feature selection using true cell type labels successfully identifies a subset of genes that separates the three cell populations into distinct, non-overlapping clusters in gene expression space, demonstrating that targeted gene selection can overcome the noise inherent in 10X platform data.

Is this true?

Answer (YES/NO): NO